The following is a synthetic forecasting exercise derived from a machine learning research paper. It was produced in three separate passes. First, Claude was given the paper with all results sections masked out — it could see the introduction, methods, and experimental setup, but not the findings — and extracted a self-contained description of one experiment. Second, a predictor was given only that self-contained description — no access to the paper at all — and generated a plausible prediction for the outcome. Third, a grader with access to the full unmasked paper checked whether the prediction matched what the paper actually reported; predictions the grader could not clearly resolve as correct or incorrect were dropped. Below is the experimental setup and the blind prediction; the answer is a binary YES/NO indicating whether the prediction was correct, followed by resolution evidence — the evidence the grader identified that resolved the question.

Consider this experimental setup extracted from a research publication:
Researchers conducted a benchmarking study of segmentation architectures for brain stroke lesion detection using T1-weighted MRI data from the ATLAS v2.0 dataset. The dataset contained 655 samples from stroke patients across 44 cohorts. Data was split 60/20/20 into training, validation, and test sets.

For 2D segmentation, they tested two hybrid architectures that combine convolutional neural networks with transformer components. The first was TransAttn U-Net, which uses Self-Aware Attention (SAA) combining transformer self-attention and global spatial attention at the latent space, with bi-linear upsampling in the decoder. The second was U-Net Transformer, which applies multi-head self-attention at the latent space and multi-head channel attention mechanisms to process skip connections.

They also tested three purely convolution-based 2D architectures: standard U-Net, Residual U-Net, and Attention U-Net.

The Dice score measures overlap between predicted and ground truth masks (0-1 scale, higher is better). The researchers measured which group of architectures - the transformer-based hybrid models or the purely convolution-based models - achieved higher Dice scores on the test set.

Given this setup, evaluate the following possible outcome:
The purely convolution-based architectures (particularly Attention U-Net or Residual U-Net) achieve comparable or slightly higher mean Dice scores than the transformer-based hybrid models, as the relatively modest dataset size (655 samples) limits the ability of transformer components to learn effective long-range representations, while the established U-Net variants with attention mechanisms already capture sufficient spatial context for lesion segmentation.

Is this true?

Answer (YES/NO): NO